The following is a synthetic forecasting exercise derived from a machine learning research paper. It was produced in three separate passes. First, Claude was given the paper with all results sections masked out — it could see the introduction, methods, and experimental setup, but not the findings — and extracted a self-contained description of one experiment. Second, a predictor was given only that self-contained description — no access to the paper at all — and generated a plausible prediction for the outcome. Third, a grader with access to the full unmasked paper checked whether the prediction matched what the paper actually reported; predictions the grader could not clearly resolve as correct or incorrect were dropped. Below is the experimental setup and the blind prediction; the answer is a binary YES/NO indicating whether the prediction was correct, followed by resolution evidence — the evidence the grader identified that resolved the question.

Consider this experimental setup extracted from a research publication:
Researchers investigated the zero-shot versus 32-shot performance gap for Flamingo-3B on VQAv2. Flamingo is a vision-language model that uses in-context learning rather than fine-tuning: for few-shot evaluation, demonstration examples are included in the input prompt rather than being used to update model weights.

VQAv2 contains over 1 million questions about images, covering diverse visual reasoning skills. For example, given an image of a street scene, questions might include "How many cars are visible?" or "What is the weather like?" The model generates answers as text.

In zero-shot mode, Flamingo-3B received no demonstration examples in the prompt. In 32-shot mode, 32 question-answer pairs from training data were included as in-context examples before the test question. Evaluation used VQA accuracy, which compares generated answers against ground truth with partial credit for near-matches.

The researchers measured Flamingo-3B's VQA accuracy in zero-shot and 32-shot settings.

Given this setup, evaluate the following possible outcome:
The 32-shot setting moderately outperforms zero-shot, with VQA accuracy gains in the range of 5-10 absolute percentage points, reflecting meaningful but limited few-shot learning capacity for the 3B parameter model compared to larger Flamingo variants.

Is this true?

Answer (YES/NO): YES